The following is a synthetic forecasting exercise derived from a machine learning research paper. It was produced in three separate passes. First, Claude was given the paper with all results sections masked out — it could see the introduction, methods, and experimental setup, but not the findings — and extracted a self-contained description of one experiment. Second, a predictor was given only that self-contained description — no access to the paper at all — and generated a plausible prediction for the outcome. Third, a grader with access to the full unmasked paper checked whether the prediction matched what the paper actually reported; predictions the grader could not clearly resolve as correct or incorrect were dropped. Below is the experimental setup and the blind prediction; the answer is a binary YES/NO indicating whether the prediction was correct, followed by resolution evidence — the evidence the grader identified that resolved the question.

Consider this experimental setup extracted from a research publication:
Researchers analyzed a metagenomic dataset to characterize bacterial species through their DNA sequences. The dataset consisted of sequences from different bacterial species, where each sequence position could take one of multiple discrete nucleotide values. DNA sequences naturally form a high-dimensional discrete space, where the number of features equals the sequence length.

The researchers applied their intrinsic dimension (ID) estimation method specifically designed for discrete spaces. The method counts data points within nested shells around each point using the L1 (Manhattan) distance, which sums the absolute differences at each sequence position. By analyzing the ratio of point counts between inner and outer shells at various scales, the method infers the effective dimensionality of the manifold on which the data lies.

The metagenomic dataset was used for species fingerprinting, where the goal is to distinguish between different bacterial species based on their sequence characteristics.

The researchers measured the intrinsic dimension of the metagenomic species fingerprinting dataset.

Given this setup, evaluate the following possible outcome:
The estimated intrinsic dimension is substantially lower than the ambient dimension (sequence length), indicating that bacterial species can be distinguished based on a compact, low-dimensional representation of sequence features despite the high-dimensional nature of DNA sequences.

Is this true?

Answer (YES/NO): YES